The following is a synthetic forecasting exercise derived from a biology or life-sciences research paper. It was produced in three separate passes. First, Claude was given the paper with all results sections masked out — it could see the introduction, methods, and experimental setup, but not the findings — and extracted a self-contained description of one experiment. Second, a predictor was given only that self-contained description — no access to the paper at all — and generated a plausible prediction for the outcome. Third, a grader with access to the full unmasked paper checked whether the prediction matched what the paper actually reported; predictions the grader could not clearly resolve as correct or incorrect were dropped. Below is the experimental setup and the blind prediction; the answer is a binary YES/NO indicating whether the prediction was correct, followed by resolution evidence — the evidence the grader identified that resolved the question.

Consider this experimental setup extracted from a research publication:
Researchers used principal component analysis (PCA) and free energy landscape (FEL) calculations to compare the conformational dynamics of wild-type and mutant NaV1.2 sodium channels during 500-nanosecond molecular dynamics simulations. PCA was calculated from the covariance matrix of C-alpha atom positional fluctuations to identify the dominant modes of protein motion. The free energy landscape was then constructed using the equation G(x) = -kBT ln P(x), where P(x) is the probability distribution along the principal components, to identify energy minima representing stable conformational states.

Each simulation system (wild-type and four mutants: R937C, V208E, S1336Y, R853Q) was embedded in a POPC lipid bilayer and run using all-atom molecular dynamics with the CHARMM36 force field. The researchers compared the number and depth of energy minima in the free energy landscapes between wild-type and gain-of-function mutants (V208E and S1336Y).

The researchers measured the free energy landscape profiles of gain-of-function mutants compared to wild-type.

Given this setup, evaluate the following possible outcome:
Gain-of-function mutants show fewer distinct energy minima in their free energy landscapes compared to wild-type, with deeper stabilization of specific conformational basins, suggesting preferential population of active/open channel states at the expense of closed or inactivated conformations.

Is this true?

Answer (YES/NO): NO